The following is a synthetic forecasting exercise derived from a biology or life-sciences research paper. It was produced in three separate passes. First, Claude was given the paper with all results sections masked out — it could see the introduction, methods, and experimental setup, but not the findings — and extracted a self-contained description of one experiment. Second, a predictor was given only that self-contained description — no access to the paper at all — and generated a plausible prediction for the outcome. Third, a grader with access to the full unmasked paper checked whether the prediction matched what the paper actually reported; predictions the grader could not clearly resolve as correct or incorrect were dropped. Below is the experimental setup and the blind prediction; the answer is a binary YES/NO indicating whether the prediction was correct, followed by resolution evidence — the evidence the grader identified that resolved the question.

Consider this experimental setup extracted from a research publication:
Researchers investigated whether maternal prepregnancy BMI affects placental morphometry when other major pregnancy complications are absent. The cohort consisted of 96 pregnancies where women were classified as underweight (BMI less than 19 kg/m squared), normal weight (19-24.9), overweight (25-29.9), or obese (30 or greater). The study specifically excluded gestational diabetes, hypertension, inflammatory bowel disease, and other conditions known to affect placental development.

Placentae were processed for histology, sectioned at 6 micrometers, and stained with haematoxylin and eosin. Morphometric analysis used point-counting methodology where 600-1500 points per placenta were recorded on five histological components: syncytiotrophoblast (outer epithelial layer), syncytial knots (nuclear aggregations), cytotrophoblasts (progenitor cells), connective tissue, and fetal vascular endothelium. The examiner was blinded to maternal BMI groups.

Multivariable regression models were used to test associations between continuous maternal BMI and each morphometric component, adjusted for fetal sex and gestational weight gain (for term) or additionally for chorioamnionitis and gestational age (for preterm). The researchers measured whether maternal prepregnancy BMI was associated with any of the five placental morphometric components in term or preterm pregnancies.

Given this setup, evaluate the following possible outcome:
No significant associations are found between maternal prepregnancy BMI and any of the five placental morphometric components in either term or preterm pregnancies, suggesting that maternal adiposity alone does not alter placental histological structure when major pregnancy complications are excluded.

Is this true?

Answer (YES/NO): YES